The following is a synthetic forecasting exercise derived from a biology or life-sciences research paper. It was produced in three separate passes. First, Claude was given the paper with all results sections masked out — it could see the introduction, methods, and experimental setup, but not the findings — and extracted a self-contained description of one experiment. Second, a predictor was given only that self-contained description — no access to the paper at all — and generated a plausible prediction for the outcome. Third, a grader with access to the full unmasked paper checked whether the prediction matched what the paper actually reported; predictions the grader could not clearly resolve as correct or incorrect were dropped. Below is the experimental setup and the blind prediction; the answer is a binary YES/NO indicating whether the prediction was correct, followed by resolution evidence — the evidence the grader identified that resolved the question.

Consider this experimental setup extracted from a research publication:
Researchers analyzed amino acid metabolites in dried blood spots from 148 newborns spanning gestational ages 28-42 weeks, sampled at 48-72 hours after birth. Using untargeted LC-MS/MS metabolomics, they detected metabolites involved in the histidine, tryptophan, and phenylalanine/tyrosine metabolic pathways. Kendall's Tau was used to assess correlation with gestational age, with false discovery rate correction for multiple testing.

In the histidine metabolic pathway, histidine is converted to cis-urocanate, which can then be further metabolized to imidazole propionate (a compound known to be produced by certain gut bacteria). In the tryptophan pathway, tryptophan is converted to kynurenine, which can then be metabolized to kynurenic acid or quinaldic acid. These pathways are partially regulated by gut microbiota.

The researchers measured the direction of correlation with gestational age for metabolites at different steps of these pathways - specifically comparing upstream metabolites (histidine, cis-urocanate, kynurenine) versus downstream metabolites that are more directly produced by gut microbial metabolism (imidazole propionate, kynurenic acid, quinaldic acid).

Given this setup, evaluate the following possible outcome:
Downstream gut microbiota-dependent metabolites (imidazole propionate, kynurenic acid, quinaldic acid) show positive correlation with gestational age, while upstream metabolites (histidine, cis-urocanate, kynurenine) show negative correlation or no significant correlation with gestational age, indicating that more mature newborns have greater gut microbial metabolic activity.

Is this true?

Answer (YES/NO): NO